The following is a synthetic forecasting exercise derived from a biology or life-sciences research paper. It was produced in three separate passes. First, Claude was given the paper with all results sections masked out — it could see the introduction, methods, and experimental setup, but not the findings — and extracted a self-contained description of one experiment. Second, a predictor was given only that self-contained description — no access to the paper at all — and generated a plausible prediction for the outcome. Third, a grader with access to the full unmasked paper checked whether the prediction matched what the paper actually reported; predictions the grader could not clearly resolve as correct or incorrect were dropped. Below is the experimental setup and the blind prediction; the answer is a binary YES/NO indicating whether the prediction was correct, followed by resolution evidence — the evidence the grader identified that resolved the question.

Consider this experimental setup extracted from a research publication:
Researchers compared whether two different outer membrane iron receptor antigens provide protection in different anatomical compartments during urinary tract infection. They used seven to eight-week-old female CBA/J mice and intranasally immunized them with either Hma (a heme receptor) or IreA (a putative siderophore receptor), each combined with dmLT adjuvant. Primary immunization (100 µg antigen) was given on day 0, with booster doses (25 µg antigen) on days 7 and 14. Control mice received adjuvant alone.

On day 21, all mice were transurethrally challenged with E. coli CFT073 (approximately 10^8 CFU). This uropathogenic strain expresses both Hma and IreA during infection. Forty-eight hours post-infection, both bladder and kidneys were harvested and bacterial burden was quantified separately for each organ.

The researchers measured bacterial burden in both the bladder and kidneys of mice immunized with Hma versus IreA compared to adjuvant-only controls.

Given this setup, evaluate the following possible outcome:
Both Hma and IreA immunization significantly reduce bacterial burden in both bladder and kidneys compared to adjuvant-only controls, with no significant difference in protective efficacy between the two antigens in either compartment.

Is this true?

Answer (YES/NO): NO